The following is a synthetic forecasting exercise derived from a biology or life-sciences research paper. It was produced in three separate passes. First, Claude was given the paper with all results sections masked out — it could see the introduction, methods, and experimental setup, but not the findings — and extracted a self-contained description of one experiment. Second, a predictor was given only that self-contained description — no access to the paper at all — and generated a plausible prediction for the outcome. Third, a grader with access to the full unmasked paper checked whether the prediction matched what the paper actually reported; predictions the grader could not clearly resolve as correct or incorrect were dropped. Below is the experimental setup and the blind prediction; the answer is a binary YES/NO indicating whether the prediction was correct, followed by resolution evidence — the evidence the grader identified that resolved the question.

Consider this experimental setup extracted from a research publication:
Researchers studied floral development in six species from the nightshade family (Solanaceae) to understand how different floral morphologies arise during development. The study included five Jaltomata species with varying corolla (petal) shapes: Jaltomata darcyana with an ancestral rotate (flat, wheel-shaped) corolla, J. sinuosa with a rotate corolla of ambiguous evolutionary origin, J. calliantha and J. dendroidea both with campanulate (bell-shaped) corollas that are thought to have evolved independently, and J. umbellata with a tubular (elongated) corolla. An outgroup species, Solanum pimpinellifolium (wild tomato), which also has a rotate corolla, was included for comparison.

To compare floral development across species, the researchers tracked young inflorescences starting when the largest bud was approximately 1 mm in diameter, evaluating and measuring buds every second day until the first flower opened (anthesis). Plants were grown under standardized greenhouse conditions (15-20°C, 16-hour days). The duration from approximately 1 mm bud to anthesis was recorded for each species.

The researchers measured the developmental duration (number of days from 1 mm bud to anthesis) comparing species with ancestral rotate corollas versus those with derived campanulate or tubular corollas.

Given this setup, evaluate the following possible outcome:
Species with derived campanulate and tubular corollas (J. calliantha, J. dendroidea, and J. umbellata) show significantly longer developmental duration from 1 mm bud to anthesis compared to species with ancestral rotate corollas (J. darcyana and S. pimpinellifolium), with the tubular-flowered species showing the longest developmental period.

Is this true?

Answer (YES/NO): NO